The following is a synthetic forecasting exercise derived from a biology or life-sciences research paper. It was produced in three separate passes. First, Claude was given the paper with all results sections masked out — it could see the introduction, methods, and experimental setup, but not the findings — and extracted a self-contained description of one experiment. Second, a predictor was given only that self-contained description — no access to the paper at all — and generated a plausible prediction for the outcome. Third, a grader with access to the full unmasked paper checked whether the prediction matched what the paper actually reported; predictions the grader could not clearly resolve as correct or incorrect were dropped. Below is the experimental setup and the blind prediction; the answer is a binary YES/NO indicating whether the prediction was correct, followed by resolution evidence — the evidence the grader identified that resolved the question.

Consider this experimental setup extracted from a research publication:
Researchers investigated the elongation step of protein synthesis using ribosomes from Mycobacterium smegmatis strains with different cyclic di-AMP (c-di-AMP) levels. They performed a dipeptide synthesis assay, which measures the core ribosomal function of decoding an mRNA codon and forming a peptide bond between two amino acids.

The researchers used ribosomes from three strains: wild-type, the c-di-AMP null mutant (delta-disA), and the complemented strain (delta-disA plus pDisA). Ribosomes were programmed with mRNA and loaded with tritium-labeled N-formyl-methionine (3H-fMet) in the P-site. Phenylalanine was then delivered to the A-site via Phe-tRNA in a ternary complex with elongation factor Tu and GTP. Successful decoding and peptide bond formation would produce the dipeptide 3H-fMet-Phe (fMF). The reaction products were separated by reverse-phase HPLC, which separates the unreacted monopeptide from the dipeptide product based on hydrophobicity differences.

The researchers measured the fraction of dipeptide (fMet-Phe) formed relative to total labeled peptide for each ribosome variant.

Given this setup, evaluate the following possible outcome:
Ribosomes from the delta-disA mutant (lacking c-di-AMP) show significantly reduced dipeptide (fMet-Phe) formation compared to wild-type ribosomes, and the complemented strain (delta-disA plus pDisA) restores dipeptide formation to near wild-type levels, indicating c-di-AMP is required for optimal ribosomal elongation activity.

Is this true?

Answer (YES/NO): YES